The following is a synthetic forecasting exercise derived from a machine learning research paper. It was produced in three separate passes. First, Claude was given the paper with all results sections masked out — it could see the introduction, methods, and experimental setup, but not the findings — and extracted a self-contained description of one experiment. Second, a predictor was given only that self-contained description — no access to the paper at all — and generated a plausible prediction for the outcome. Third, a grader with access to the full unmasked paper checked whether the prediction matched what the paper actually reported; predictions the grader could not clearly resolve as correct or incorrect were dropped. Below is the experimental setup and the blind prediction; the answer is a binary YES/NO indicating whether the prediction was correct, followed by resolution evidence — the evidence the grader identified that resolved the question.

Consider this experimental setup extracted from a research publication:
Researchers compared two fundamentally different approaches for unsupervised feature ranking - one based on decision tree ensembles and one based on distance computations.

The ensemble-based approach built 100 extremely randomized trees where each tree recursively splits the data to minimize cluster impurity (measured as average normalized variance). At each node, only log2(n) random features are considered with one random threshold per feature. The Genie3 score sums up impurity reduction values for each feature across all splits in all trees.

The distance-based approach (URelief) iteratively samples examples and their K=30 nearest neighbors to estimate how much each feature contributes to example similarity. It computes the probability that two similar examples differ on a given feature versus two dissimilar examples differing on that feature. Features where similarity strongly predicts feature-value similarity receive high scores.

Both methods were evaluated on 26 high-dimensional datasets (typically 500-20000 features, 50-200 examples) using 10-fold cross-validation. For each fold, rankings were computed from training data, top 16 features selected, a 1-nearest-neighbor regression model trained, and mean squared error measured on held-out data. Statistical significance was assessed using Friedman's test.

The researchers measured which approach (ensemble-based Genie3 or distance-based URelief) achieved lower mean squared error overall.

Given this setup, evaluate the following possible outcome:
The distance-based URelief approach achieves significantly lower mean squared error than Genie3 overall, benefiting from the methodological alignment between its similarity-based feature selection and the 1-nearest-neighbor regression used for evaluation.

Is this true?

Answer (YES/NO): NO